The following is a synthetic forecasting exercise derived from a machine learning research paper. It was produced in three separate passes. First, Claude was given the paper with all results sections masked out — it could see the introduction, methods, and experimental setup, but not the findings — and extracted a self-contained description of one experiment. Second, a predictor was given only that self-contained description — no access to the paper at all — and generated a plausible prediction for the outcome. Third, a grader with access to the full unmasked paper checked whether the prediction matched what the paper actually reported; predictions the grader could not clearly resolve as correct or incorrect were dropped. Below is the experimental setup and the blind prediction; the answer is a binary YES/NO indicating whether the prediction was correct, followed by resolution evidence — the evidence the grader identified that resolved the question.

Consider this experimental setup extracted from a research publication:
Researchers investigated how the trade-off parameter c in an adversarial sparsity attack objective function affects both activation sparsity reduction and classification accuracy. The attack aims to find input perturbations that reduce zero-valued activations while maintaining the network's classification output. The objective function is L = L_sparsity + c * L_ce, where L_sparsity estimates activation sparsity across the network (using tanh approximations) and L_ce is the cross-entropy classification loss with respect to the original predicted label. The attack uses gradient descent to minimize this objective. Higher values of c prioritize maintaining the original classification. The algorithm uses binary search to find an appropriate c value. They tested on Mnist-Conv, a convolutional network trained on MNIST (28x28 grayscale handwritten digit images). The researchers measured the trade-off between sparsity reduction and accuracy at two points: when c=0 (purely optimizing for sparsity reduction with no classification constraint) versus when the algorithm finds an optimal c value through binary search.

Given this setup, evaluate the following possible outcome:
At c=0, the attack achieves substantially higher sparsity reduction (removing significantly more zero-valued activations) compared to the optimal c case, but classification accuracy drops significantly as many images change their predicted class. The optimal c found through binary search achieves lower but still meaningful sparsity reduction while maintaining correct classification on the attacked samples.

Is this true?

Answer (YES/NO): NO